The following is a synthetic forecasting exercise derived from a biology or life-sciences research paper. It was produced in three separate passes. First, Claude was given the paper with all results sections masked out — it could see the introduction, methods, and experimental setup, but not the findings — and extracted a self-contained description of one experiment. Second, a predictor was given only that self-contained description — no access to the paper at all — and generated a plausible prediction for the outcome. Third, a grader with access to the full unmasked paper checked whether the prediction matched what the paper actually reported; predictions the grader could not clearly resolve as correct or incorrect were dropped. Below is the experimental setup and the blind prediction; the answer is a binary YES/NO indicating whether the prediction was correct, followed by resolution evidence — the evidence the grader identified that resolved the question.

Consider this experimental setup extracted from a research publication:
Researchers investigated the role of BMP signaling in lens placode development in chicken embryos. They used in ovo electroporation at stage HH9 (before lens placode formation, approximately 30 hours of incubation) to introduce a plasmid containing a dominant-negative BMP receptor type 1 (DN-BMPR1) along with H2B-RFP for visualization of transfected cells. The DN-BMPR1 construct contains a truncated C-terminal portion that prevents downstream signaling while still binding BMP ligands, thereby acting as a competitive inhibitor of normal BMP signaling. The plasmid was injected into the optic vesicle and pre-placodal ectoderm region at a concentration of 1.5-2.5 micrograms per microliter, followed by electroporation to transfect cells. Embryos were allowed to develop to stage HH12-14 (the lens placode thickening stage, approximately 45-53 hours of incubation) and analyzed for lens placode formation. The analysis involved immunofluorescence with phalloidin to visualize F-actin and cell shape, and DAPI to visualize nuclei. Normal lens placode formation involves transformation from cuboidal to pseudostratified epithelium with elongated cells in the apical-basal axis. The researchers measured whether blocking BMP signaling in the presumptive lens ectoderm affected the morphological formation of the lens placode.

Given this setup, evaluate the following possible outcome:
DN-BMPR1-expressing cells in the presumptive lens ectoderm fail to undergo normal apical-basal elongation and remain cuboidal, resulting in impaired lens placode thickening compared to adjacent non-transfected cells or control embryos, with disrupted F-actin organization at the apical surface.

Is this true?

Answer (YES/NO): YES